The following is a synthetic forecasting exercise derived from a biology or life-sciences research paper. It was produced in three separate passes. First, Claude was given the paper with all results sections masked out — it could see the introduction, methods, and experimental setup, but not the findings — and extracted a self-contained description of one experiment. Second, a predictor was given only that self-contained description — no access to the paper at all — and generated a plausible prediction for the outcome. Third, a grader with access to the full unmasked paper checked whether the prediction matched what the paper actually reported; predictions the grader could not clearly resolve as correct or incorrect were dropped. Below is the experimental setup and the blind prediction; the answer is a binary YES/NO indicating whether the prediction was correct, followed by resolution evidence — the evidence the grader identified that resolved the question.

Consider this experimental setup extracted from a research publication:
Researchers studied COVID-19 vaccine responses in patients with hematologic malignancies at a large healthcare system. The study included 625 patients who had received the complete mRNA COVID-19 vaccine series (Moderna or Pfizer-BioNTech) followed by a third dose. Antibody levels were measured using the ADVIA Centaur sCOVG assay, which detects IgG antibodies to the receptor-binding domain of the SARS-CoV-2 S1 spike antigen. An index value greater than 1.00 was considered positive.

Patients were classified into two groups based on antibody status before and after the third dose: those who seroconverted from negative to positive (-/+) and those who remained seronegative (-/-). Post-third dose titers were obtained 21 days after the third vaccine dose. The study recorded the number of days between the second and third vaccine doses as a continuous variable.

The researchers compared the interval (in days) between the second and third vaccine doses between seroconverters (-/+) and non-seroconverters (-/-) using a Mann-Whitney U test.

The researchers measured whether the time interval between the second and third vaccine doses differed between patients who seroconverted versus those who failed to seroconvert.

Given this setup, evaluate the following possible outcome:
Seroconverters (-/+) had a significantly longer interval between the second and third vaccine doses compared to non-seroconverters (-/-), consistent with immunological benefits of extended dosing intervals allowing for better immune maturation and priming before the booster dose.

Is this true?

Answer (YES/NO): YES